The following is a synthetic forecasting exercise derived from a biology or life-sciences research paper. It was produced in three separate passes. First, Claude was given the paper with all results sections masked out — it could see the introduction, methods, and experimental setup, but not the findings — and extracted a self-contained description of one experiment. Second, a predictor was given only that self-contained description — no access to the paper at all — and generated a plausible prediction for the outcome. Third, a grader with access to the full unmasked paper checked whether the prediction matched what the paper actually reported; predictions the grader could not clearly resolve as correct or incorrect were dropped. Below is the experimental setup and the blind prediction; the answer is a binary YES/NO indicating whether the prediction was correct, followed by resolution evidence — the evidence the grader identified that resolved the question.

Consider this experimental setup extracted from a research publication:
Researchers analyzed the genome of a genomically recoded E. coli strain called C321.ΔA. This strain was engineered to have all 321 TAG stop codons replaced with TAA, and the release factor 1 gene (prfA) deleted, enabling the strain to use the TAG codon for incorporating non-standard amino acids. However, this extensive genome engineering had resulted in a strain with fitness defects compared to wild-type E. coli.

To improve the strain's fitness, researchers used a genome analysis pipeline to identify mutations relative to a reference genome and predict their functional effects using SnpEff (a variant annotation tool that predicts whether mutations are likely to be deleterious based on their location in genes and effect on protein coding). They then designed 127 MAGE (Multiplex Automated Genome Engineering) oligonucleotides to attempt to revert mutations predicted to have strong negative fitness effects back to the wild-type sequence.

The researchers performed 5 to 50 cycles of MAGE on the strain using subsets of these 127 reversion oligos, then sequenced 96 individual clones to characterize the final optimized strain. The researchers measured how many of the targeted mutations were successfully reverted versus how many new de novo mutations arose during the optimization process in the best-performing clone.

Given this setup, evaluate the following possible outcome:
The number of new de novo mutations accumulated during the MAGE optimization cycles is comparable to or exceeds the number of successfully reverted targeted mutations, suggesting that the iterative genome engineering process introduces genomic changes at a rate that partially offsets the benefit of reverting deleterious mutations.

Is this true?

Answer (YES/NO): YES